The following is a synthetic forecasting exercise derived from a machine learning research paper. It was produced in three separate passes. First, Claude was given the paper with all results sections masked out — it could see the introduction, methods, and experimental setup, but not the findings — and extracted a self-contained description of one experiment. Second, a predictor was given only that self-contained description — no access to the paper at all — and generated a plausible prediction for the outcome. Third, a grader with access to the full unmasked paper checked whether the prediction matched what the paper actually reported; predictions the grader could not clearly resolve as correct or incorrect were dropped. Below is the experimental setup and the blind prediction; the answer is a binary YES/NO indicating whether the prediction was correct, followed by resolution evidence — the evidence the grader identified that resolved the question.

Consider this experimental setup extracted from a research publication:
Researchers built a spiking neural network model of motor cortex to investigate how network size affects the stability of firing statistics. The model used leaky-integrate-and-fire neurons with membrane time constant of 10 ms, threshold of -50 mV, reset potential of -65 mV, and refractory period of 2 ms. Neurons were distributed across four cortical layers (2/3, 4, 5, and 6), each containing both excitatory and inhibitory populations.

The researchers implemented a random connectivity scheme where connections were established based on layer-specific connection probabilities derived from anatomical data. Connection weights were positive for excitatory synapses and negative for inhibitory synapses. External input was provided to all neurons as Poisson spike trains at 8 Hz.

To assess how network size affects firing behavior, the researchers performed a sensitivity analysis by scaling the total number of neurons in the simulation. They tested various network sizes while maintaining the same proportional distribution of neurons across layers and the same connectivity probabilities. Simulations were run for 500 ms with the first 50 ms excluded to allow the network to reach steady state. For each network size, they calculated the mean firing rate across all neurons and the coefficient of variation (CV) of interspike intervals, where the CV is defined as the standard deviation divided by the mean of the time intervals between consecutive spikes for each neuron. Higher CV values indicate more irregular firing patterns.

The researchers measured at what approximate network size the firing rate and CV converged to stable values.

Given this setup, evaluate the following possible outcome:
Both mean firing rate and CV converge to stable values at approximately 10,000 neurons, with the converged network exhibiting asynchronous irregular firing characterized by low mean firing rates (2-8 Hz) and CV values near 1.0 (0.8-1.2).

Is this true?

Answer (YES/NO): NO